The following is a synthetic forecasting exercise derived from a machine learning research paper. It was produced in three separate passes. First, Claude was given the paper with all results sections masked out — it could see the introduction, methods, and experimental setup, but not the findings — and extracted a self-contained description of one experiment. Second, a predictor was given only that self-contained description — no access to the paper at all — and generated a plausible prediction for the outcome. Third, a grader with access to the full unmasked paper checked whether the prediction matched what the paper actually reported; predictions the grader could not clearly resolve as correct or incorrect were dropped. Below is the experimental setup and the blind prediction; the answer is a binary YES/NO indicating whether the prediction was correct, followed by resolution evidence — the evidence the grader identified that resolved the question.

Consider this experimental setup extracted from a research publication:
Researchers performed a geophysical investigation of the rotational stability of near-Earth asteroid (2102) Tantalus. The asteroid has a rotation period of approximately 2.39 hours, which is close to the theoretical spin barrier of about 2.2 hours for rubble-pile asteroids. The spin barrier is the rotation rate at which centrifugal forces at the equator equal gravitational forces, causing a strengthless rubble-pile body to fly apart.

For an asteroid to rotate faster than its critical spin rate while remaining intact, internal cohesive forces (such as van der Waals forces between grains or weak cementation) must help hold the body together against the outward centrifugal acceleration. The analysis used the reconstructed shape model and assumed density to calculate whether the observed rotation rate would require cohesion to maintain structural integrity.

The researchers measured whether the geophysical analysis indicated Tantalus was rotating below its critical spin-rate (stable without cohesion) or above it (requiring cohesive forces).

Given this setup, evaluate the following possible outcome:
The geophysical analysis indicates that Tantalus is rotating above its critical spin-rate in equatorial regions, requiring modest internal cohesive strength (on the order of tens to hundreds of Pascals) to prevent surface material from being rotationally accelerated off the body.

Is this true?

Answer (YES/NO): YES